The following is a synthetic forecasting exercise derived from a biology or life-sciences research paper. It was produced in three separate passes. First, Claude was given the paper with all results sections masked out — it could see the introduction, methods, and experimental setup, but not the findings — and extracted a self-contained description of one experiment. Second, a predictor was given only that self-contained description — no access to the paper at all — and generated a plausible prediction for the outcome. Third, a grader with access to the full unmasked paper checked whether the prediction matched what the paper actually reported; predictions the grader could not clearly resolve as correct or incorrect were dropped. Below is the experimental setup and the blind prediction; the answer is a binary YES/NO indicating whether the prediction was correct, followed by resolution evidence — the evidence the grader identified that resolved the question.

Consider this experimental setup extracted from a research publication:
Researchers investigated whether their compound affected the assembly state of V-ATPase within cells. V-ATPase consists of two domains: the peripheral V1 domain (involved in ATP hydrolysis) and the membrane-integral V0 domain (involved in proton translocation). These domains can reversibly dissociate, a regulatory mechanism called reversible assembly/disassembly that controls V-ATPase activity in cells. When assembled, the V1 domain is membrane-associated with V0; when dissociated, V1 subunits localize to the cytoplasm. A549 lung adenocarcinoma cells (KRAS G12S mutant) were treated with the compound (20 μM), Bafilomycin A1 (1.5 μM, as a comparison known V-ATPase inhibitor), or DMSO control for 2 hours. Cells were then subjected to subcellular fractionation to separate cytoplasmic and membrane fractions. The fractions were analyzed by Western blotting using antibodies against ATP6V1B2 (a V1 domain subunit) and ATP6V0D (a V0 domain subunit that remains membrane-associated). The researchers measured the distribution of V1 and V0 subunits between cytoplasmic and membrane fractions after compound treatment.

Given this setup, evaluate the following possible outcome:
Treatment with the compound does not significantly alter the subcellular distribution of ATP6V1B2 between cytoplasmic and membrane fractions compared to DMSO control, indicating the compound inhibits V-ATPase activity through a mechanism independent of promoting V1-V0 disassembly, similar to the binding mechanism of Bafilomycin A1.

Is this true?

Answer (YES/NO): NO